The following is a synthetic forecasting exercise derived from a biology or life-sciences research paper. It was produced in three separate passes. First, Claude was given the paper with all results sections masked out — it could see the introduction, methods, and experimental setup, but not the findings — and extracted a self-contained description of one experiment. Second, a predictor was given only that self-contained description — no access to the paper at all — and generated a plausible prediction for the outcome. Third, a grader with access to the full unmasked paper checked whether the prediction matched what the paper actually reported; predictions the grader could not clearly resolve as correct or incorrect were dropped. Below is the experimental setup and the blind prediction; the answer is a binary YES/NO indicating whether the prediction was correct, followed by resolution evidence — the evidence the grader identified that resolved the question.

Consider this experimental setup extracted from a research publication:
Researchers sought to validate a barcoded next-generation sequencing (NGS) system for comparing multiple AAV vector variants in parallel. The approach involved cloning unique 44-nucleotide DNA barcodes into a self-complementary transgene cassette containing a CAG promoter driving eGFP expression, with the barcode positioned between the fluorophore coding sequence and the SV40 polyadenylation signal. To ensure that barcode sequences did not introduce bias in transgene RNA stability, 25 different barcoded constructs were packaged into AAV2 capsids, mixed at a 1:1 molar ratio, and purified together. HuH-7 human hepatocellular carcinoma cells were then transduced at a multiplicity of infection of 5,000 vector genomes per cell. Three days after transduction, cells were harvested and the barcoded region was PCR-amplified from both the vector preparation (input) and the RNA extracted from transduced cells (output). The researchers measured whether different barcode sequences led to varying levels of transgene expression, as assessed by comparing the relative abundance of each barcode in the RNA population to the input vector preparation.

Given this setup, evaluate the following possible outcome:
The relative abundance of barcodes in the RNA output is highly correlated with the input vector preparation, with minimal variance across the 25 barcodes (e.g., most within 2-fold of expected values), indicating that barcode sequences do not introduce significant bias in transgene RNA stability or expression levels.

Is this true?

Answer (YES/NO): NO